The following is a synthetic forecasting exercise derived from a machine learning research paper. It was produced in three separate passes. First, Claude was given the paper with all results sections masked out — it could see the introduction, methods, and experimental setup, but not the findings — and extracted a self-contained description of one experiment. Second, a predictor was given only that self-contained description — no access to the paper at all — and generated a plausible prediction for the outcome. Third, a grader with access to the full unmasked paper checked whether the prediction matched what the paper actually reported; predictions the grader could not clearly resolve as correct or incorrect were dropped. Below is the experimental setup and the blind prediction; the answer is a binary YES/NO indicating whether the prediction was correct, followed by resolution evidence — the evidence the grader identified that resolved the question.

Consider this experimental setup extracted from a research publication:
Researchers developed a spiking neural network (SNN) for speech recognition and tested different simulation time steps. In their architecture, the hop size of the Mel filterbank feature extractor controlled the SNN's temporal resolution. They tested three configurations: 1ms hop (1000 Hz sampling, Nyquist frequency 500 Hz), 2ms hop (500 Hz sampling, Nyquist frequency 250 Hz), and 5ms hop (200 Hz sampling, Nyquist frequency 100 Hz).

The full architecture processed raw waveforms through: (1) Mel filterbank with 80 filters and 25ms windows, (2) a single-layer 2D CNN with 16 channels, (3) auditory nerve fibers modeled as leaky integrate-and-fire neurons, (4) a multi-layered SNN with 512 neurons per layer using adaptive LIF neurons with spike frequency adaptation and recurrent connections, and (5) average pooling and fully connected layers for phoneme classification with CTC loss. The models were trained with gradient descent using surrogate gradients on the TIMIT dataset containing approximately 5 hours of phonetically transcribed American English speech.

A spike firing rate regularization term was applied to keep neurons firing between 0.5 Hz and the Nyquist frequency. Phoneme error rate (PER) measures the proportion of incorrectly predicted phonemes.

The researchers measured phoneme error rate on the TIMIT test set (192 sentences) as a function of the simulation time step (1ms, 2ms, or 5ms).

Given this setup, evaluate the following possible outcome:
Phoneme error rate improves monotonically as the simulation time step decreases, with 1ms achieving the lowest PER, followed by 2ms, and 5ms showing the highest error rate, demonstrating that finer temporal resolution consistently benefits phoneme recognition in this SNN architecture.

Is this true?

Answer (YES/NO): NO